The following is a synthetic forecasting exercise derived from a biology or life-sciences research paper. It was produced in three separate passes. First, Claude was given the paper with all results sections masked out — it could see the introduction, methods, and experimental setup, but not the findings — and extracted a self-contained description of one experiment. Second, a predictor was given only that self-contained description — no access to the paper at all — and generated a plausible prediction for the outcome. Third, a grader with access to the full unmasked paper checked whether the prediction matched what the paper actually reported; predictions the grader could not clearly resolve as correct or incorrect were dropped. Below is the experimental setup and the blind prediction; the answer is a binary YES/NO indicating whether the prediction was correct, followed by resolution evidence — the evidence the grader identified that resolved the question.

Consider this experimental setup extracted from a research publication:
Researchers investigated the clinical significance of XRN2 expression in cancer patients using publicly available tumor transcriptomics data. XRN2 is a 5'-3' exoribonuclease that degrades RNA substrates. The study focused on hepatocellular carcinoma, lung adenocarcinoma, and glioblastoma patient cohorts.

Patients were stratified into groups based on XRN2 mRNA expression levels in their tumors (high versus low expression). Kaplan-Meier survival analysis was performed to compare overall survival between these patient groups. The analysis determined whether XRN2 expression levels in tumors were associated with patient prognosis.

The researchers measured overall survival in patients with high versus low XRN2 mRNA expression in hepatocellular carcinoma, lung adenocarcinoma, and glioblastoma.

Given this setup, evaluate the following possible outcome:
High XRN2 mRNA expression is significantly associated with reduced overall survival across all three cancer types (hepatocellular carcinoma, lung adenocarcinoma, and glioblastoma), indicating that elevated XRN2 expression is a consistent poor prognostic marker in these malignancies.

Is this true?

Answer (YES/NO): NO